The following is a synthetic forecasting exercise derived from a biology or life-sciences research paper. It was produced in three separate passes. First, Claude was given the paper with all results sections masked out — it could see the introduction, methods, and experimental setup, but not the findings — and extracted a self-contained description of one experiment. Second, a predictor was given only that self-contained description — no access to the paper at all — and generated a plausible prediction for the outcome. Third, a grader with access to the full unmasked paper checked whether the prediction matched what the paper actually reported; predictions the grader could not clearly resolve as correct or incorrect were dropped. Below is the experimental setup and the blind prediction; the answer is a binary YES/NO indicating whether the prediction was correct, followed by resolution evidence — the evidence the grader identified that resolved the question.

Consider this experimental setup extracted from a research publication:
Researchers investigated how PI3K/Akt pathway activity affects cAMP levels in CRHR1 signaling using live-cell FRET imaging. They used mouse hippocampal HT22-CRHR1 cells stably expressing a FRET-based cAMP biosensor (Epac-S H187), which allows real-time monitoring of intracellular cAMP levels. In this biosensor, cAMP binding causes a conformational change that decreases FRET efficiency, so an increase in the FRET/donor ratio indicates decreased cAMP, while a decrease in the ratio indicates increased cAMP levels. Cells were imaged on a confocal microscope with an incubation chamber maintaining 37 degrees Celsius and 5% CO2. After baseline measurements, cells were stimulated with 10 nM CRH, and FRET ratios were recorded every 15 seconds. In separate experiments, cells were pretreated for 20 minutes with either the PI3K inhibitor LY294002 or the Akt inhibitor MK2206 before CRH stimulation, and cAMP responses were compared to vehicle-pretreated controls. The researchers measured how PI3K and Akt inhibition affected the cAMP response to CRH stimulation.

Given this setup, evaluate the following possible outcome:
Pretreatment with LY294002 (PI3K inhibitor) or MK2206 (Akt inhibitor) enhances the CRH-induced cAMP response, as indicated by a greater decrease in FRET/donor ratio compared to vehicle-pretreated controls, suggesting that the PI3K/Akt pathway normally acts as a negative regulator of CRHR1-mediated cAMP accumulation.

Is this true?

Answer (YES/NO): YES